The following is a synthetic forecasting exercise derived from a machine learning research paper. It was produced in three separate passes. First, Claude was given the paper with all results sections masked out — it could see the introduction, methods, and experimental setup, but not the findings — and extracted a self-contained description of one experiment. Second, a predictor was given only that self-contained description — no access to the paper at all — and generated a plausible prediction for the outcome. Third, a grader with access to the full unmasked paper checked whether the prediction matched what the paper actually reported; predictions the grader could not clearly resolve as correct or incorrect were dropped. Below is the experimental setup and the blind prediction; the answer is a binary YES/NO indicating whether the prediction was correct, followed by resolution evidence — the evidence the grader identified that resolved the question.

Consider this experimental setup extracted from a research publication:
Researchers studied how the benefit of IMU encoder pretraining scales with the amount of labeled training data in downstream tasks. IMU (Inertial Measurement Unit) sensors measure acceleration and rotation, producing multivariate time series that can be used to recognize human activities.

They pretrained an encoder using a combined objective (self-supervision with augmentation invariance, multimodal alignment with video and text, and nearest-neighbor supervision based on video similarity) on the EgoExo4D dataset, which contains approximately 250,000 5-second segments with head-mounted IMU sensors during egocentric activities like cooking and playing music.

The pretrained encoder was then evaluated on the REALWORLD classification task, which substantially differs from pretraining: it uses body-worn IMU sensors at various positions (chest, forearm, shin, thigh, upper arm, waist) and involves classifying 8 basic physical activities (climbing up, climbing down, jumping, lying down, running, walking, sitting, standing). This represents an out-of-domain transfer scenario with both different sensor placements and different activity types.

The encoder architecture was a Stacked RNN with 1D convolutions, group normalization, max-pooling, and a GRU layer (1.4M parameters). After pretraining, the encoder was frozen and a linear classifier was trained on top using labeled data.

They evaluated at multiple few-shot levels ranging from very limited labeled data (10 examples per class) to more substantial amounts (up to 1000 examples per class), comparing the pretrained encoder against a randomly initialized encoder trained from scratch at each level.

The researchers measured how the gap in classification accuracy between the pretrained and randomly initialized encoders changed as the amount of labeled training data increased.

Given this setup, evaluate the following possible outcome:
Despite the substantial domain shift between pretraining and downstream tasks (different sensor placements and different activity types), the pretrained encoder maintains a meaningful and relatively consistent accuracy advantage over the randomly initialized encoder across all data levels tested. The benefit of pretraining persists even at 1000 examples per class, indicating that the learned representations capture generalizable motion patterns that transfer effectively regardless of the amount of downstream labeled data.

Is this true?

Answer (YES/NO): NO